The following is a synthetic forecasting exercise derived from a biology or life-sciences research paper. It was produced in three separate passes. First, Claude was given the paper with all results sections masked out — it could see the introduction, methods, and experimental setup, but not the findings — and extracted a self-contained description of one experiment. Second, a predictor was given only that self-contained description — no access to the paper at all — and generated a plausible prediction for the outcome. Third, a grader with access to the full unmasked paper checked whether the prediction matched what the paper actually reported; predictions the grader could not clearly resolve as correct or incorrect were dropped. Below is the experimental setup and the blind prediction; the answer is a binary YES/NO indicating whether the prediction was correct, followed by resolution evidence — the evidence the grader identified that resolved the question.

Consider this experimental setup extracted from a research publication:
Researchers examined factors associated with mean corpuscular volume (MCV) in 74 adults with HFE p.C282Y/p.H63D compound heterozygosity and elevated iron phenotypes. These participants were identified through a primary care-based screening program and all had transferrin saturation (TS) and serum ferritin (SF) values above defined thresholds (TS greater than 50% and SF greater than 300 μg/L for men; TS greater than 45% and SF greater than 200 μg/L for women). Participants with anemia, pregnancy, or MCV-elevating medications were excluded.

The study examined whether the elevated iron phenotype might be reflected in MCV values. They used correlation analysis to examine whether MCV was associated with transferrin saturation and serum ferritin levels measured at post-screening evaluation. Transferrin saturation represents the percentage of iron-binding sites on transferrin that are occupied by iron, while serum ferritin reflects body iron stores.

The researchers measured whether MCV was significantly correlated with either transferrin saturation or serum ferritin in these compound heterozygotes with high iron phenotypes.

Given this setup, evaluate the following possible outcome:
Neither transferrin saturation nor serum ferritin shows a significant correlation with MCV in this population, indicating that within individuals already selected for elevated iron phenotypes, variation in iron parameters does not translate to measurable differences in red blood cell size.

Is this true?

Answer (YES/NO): YES